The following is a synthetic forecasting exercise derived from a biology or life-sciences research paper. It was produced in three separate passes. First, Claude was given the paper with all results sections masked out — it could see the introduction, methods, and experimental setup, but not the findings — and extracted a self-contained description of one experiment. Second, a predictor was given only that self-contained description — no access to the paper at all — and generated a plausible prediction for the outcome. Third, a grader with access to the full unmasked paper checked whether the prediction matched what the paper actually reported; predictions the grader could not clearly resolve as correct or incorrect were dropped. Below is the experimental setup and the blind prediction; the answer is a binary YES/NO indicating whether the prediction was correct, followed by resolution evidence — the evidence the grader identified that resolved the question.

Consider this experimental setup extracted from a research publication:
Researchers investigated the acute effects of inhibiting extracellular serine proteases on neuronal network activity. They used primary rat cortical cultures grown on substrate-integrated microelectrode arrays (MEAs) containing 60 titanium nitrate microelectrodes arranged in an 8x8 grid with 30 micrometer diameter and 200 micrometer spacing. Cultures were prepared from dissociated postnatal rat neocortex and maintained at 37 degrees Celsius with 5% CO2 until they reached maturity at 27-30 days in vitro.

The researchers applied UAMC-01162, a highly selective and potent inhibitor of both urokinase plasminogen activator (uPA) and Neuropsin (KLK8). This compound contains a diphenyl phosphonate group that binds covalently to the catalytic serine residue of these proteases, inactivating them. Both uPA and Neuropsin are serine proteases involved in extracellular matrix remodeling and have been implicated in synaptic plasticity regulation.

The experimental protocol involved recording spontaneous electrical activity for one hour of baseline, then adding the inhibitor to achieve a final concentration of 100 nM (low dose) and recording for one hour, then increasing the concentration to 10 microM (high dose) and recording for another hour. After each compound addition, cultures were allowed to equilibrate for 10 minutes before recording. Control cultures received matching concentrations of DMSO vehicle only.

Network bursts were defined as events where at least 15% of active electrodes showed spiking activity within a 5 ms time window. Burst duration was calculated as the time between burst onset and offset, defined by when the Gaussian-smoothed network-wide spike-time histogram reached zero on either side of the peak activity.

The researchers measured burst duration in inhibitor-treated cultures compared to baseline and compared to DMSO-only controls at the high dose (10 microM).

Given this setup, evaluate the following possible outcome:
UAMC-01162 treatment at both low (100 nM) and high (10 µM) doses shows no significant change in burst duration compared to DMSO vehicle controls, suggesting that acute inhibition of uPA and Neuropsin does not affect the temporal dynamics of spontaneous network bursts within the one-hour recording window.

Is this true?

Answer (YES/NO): NO